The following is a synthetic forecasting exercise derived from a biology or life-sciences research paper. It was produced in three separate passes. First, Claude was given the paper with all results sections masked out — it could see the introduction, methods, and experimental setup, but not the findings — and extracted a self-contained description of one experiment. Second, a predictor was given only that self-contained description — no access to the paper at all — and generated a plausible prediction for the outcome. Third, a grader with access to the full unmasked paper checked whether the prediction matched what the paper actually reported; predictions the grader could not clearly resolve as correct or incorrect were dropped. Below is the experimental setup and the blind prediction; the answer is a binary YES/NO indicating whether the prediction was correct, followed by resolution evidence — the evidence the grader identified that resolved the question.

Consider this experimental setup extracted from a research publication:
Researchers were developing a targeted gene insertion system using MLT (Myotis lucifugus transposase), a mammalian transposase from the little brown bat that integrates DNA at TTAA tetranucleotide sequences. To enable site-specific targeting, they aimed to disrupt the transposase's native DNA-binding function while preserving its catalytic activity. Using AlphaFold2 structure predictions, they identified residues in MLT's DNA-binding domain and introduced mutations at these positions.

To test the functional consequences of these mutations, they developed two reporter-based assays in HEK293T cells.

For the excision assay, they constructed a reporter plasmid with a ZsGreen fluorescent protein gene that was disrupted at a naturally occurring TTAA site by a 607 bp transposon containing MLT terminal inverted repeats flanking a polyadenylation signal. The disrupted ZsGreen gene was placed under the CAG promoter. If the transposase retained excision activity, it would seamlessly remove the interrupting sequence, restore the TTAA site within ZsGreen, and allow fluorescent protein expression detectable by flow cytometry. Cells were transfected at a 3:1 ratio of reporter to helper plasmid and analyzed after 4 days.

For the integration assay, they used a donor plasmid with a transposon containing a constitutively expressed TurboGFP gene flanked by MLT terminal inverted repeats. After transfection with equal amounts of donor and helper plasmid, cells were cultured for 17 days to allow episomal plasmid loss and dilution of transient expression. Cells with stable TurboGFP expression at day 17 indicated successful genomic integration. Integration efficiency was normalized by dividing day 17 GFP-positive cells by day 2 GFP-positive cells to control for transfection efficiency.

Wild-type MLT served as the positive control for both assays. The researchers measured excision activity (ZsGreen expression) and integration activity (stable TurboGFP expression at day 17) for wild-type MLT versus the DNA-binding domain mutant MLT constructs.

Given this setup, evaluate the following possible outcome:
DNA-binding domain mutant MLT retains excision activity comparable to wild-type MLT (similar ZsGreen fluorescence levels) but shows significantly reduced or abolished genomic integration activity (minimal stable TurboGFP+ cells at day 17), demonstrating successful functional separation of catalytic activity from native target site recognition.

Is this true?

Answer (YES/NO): YES